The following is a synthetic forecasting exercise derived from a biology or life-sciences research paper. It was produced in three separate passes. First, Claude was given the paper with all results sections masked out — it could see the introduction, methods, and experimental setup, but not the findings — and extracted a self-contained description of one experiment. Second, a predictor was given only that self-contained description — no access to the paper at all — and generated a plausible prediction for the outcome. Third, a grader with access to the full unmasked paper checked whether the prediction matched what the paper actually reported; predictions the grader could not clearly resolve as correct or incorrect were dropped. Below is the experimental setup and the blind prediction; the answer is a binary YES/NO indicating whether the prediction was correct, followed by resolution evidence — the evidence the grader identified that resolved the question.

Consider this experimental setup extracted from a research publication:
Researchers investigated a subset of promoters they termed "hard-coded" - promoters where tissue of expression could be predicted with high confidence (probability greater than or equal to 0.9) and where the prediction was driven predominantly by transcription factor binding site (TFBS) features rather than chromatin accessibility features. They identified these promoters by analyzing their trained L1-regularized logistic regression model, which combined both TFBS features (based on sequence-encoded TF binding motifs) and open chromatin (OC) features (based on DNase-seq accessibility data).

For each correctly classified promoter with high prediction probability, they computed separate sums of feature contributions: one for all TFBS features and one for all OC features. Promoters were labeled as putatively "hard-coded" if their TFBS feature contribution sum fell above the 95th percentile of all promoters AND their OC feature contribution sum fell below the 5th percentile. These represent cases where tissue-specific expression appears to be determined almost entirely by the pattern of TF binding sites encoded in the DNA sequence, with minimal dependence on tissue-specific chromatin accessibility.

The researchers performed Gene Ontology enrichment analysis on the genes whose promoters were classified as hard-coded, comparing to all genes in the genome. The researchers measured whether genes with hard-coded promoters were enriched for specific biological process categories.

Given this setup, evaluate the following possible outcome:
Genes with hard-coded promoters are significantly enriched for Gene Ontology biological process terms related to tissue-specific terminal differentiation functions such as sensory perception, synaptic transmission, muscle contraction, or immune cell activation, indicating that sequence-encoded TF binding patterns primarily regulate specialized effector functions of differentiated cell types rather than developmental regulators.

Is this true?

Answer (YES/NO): NO